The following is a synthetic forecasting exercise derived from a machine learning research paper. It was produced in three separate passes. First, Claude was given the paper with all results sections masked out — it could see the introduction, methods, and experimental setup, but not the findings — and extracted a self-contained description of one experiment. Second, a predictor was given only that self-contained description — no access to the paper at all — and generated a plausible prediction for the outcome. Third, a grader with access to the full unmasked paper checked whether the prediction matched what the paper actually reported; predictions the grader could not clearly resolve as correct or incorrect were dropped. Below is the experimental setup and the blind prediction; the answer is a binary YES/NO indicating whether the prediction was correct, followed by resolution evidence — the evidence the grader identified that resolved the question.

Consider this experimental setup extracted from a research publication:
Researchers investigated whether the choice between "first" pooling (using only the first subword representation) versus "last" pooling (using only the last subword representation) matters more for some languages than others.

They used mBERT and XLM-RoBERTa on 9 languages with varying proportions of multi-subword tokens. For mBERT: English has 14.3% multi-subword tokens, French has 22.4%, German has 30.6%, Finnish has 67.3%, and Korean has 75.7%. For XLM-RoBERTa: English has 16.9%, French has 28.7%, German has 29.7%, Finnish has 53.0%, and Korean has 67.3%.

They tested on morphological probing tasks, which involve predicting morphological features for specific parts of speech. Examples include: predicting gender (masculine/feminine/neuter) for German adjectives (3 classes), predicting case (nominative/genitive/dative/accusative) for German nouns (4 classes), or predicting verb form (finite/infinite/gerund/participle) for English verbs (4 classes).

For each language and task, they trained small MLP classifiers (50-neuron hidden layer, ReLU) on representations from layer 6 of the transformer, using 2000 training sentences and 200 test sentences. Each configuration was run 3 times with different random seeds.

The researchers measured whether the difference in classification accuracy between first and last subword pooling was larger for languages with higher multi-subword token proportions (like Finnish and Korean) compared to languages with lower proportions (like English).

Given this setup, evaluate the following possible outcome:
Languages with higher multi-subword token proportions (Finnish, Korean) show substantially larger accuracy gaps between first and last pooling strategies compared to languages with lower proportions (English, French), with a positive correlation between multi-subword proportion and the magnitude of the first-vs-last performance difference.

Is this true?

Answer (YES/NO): NO